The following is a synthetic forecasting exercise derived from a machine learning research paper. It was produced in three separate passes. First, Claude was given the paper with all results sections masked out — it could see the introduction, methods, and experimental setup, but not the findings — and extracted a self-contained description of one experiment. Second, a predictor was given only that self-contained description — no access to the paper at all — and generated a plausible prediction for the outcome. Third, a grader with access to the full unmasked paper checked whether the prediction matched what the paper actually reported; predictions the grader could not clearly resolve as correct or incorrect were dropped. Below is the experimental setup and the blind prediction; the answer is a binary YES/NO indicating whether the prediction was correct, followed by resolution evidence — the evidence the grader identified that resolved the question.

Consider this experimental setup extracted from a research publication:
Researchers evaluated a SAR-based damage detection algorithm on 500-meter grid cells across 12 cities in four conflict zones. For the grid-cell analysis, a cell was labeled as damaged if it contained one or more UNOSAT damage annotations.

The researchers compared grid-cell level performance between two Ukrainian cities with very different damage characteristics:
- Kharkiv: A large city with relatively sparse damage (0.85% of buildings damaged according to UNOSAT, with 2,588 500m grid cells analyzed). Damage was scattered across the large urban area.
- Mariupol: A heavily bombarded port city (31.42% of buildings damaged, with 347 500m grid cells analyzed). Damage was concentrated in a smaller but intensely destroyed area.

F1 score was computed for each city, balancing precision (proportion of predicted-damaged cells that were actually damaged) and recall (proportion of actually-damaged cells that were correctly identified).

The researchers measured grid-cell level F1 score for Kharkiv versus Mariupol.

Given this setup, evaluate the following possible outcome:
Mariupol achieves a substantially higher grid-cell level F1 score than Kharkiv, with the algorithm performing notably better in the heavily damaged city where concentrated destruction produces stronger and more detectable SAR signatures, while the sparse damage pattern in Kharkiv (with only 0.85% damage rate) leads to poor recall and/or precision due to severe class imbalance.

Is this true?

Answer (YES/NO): YES